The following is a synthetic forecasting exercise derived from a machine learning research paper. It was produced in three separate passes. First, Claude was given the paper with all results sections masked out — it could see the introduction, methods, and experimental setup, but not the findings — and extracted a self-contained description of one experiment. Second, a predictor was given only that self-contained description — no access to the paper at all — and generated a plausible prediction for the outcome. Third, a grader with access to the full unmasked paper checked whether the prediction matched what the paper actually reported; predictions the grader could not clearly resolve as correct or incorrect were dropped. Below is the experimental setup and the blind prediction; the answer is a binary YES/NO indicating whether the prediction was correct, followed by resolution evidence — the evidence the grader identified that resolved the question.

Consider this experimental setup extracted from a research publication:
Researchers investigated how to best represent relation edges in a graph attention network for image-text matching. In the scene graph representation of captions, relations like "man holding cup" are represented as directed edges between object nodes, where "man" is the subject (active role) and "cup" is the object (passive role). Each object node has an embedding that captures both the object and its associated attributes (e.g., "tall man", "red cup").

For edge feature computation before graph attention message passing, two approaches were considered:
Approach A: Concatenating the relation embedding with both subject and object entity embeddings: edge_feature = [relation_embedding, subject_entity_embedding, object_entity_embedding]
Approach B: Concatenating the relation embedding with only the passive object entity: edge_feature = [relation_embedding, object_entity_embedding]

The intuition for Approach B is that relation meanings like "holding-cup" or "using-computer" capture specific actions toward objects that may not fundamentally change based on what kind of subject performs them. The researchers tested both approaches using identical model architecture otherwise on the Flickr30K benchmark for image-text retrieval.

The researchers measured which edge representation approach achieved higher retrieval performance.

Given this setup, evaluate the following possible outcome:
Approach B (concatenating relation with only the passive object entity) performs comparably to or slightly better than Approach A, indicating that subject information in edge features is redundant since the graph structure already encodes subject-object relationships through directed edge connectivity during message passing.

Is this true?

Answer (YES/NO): YES